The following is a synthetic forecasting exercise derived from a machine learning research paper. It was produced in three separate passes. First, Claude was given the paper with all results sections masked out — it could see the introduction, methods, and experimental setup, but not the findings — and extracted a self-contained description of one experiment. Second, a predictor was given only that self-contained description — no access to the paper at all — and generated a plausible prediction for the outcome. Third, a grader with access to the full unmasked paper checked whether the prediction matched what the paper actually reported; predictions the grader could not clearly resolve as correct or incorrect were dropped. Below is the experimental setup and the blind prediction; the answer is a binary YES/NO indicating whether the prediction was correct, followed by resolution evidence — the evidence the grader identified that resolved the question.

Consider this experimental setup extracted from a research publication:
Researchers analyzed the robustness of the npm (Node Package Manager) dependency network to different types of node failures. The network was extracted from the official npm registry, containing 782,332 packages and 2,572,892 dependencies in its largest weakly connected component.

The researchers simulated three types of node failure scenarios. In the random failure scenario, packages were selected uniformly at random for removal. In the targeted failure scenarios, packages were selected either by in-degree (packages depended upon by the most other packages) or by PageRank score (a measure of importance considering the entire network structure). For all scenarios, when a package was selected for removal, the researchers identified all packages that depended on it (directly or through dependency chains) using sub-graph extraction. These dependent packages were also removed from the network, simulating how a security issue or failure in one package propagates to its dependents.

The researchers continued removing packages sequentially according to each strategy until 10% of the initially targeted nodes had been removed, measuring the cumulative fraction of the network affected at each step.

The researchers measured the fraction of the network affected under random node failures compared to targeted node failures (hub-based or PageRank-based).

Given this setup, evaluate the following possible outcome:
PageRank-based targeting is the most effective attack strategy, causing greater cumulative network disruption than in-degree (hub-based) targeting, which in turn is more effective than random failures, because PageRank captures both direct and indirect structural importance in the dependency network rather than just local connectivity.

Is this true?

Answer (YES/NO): NO